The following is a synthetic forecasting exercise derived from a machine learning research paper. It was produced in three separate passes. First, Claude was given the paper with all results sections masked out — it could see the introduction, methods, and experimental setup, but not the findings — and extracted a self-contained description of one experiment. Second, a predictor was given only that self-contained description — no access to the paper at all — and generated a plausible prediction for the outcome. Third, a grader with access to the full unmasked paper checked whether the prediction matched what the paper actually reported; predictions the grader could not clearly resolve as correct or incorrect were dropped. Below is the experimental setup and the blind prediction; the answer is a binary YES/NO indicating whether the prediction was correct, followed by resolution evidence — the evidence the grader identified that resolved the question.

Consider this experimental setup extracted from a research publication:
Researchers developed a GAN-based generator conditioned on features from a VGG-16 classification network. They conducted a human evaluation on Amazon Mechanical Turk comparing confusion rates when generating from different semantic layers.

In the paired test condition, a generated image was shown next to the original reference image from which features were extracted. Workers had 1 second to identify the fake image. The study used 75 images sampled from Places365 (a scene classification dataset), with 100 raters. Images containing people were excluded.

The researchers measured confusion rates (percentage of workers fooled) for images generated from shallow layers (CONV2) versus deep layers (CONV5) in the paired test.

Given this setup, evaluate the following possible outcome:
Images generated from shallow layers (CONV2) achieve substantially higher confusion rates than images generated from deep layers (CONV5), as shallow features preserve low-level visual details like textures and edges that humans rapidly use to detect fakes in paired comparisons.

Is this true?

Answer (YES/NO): YES